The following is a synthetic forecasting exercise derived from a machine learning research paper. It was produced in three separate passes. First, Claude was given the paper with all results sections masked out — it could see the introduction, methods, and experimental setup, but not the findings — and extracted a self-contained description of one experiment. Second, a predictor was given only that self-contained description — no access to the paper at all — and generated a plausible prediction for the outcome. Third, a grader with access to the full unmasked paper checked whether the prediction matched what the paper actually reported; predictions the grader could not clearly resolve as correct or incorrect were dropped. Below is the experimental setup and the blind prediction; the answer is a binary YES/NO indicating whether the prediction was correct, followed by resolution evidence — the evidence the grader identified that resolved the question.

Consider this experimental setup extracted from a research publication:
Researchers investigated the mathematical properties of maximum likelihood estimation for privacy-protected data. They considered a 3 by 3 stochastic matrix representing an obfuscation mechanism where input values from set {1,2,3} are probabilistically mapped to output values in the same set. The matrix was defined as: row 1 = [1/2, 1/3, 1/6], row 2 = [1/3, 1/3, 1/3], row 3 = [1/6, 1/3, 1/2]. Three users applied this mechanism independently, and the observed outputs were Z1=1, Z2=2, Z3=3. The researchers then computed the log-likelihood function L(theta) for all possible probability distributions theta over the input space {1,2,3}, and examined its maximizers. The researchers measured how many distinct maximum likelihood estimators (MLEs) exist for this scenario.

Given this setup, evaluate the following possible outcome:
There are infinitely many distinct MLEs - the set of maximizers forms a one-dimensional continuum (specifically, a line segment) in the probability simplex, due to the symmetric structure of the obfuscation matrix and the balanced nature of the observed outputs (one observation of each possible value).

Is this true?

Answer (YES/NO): YES